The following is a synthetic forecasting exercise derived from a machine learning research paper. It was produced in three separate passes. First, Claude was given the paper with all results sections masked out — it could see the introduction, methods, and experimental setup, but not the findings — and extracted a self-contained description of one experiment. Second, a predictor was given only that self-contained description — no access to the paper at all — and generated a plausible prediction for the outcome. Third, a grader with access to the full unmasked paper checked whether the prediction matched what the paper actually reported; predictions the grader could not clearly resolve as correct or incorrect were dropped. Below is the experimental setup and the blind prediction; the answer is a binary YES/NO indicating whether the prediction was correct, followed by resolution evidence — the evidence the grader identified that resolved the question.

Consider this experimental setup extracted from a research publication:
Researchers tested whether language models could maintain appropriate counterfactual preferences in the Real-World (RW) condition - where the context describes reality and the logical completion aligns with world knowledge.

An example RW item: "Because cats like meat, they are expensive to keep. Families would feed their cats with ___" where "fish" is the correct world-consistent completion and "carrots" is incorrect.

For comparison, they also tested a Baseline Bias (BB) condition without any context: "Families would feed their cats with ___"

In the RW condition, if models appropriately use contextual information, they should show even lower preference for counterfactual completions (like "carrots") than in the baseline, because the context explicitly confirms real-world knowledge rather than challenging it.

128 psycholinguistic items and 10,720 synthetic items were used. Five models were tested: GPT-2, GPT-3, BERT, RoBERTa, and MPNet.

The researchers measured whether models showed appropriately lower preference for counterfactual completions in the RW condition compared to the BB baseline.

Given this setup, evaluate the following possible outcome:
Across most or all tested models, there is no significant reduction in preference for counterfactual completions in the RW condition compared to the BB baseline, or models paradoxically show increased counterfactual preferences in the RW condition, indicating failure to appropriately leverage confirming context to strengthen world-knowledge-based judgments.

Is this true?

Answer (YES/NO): NO